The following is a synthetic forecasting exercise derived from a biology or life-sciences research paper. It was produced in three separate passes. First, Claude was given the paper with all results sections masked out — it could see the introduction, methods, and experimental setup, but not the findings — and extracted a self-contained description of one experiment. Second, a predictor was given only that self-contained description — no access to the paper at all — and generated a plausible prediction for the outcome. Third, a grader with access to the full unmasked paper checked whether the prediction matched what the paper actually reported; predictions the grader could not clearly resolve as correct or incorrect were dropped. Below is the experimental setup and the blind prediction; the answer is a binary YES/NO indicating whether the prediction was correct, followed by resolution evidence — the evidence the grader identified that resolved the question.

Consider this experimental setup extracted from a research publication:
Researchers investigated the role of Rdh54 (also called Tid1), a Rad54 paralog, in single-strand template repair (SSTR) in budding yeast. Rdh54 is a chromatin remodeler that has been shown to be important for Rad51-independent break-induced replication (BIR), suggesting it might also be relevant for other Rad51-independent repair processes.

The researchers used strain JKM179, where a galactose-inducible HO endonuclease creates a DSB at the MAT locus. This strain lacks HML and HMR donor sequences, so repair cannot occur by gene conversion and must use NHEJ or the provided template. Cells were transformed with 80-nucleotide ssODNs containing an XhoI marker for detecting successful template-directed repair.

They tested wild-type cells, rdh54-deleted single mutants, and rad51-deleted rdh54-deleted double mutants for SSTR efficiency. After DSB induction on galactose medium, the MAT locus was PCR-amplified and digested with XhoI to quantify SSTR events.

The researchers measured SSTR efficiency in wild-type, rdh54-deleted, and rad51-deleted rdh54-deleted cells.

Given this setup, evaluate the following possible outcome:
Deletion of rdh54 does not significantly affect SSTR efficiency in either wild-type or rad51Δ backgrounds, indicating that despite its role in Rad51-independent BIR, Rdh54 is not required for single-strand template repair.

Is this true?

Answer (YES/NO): NO